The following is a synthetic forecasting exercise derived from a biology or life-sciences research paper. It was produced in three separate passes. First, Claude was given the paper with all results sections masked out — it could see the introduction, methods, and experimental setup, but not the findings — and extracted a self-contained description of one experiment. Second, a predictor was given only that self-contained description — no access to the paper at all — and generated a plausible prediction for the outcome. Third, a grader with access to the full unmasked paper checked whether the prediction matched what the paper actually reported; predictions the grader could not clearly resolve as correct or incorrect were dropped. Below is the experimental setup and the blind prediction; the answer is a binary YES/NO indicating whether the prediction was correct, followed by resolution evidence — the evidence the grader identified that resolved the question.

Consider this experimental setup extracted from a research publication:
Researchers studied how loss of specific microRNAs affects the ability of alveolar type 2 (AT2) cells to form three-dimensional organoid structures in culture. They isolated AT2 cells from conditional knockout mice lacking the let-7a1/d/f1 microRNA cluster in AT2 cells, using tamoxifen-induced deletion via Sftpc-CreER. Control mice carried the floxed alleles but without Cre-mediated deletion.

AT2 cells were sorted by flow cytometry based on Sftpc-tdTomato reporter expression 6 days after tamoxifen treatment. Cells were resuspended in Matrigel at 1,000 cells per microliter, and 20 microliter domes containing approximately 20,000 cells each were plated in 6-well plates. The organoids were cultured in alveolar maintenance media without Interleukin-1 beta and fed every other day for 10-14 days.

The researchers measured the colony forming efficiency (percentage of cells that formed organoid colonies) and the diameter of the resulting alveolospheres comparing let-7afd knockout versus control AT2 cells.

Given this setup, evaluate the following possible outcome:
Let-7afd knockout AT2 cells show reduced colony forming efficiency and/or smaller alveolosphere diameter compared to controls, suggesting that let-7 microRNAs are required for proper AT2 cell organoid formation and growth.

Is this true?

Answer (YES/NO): NO